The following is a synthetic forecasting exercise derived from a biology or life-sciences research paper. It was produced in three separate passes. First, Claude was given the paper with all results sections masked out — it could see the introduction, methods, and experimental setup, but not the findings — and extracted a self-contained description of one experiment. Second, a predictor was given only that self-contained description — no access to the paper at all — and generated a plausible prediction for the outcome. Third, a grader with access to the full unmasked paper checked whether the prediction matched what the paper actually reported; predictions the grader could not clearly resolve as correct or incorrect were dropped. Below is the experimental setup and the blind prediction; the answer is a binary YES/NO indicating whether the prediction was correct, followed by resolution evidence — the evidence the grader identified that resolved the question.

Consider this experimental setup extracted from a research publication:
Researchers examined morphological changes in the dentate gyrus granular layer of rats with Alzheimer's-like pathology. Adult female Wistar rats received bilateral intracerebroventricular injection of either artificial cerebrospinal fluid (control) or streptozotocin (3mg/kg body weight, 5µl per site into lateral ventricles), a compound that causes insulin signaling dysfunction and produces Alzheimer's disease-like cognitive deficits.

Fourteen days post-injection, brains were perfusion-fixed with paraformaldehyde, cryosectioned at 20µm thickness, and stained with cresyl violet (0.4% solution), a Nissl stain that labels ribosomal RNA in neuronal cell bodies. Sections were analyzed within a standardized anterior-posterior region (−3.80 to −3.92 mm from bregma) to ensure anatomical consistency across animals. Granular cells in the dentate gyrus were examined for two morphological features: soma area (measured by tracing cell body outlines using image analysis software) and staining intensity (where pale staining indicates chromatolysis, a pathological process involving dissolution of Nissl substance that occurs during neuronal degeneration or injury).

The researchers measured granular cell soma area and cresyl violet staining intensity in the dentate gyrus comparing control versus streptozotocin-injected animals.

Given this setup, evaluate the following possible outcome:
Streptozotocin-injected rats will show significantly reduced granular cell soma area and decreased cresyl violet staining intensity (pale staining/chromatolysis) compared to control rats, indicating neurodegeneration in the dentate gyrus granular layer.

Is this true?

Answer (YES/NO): YES